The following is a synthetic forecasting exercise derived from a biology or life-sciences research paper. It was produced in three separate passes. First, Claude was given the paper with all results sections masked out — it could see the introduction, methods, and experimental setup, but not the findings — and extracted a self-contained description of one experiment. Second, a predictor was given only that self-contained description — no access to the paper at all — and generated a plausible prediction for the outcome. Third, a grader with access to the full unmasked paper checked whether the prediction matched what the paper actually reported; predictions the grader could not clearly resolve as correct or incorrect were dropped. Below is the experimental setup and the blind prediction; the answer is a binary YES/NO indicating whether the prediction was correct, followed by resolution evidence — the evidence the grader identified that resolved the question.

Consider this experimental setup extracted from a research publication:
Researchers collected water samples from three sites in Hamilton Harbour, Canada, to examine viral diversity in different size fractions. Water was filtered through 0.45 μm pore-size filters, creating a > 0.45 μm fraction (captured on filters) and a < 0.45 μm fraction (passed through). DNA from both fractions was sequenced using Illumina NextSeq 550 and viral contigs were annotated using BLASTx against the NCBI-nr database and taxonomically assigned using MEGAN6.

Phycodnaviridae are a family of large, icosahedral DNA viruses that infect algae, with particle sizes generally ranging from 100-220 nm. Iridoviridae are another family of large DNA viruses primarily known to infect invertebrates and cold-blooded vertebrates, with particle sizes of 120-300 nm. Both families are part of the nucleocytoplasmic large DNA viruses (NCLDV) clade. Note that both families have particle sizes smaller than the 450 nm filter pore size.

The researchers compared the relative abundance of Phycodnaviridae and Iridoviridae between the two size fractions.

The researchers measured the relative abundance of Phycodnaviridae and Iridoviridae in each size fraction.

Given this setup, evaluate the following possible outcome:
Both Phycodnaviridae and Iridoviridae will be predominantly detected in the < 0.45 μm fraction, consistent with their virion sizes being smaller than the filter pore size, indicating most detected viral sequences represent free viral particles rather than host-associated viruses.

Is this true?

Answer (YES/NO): NO